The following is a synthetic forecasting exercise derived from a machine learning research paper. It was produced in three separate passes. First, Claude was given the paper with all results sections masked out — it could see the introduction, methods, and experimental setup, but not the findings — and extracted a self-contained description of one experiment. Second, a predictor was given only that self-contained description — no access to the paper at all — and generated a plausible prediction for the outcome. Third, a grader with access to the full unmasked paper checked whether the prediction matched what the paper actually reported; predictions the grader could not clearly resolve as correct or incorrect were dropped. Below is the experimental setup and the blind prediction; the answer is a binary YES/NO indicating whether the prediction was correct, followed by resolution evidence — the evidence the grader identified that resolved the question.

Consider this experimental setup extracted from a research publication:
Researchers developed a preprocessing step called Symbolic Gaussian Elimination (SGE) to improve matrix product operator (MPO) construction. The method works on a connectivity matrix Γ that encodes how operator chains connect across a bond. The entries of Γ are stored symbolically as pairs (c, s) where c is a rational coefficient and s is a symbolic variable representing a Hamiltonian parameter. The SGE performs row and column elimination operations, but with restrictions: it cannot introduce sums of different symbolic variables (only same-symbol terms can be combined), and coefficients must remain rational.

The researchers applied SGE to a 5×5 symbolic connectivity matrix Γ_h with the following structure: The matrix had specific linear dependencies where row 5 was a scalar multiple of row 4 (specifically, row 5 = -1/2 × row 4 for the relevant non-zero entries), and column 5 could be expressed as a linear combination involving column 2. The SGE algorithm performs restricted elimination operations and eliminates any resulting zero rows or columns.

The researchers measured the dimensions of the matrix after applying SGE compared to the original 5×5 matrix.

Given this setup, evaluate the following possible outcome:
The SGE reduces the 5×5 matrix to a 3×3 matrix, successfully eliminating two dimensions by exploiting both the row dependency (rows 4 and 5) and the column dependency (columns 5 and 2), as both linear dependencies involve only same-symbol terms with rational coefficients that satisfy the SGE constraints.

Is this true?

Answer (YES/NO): NO